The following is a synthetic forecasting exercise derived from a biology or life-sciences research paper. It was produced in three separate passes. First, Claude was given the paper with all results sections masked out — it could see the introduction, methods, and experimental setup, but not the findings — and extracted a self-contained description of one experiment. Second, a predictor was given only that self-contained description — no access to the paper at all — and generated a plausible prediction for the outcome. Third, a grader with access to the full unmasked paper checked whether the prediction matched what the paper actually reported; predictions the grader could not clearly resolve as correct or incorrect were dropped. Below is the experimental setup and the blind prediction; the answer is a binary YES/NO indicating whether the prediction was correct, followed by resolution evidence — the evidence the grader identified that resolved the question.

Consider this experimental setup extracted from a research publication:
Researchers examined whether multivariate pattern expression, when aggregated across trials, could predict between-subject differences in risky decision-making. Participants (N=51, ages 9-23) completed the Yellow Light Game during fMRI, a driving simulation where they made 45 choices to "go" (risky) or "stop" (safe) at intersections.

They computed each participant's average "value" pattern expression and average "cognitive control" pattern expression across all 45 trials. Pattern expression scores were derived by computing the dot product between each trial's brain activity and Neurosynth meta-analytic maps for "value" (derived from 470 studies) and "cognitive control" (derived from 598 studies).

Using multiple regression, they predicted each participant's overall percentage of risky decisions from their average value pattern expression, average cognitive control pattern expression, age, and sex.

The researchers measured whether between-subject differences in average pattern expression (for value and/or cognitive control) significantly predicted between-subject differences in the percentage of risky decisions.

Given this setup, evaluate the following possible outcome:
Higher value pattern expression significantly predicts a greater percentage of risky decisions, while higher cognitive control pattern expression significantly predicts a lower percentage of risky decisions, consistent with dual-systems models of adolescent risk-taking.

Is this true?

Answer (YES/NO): NO